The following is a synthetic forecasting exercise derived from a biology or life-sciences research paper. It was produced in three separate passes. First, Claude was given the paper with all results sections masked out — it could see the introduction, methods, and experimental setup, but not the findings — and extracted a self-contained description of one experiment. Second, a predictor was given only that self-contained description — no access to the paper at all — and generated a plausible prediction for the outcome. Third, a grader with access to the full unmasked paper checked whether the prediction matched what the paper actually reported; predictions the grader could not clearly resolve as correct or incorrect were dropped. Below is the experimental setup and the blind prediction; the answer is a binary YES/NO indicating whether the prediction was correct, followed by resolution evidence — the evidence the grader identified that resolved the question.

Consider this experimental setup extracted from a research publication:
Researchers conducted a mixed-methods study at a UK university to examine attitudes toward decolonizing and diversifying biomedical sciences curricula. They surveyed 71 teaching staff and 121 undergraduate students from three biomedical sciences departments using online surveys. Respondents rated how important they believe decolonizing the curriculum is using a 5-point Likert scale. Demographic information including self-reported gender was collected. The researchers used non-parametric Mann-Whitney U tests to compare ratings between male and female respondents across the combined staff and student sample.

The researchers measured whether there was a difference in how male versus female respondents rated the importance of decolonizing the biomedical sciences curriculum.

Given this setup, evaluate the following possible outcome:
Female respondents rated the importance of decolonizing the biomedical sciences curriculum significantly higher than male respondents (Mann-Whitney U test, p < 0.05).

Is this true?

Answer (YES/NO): YES